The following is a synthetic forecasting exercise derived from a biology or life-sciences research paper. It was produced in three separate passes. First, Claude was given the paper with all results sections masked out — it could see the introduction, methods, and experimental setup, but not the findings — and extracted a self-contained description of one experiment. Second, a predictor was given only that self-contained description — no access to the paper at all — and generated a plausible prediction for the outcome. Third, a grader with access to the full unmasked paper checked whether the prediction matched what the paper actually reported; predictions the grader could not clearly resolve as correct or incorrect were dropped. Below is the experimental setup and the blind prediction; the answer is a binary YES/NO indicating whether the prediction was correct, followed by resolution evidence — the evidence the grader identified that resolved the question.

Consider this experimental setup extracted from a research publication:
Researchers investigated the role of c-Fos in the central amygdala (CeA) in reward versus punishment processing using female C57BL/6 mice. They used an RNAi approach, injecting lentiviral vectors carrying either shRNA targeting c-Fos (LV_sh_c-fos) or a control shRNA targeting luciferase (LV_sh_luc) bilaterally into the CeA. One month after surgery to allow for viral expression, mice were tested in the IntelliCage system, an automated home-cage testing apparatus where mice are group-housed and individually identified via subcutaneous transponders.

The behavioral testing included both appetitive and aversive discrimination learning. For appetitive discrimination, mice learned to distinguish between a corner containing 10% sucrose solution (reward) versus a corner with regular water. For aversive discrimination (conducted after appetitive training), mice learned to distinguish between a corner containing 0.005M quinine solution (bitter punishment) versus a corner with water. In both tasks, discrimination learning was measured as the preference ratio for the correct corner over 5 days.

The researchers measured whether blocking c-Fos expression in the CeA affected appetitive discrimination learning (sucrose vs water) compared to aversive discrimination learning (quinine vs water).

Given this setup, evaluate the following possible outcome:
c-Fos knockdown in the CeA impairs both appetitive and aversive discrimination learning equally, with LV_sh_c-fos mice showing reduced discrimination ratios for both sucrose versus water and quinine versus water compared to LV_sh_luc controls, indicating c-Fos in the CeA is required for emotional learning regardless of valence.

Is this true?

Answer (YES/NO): NO